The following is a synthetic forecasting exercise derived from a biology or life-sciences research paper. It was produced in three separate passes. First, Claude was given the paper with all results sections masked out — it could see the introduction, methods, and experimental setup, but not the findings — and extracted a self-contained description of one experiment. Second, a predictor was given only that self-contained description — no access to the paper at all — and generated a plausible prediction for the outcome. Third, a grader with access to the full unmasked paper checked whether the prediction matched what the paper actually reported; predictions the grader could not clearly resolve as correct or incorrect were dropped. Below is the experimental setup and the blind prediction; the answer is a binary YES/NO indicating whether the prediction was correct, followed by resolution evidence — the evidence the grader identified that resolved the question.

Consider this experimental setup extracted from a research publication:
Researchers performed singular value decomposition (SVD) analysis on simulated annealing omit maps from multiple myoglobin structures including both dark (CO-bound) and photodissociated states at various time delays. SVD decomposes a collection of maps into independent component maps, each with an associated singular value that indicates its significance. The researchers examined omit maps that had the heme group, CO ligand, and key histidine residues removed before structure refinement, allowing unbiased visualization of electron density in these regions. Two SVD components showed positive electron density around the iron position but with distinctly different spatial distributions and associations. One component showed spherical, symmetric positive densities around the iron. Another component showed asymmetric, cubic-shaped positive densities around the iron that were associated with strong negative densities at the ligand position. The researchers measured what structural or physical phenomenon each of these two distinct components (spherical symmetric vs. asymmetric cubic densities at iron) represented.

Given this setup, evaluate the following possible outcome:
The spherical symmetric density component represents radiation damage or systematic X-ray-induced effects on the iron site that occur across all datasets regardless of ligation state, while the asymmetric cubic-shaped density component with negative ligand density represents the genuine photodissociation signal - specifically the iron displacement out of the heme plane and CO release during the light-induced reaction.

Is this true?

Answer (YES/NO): NO